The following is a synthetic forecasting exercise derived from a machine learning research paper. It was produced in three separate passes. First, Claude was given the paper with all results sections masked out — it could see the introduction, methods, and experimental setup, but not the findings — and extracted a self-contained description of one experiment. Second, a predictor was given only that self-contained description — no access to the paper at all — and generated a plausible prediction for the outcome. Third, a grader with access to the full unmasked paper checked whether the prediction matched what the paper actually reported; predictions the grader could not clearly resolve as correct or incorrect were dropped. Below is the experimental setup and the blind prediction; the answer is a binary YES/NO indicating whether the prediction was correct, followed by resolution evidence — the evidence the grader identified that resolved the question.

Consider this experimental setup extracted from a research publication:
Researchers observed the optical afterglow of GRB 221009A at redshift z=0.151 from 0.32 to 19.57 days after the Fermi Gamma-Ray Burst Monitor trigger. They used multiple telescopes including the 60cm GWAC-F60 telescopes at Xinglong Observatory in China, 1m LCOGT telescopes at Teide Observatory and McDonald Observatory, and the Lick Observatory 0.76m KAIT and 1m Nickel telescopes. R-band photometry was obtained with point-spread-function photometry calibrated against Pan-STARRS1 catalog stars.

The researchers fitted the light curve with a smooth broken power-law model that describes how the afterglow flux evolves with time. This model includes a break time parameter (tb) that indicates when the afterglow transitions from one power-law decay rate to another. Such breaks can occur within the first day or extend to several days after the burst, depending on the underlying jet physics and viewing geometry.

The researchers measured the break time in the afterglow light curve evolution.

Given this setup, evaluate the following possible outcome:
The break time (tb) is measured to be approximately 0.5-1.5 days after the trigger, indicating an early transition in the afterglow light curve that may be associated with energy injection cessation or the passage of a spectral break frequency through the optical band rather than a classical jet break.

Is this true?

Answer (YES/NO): NO